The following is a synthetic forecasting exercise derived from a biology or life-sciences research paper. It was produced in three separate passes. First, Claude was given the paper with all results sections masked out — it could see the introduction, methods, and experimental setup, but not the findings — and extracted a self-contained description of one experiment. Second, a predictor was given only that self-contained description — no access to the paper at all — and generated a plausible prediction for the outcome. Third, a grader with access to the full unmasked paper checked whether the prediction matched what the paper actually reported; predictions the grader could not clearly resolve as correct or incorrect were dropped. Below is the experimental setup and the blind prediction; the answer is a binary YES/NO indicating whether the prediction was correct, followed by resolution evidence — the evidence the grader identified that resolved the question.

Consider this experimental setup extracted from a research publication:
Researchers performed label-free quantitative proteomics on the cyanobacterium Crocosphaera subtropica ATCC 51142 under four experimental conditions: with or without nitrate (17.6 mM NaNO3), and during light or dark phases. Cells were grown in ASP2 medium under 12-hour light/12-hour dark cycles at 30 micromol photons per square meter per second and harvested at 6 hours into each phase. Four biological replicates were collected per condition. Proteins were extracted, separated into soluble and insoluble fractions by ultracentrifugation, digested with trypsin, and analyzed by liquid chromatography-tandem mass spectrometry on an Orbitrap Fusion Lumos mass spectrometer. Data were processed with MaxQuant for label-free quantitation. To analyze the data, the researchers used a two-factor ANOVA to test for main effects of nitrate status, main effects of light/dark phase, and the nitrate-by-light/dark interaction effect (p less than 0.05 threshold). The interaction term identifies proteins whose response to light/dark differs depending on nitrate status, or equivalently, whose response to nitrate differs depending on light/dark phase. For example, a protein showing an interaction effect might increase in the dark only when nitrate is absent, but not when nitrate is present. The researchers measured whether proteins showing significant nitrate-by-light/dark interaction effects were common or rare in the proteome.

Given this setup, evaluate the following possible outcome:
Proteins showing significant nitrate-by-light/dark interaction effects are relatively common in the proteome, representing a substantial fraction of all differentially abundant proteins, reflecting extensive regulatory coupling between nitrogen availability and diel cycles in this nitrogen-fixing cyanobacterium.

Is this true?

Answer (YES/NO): NO